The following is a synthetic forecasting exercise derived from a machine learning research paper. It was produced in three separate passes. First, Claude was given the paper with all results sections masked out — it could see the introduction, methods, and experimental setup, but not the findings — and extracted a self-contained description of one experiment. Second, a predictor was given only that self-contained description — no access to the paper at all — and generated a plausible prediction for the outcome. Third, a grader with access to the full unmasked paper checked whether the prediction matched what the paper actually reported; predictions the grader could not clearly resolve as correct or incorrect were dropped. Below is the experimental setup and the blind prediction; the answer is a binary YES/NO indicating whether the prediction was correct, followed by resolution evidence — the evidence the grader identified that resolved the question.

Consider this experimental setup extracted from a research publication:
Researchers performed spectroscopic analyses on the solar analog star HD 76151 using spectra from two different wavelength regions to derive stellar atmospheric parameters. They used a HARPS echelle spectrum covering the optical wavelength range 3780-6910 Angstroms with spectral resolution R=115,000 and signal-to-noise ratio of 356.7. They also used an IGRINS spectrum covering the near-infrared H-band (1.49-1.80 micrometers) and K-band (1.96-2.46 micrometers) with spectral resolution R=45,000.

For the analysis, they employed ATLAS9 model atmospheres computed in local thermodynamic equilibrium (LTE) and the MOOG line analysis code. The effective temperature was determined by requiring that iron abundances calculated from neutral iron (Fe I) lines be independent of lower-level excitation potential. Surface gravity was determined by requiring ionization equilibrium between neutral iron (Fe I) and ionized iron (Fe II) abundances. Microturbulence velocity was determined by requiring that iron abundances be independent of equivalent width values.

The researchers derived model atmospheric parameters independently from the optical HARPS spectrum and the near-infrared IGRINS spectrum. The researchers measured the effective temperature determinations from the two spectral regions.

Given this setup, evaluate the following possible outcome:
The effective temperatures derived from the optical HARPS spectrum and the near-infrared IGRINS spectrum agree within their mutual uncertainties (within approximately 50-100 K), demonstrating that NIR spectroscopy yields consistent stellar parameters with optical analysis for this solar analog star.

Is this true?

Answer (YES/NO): YES